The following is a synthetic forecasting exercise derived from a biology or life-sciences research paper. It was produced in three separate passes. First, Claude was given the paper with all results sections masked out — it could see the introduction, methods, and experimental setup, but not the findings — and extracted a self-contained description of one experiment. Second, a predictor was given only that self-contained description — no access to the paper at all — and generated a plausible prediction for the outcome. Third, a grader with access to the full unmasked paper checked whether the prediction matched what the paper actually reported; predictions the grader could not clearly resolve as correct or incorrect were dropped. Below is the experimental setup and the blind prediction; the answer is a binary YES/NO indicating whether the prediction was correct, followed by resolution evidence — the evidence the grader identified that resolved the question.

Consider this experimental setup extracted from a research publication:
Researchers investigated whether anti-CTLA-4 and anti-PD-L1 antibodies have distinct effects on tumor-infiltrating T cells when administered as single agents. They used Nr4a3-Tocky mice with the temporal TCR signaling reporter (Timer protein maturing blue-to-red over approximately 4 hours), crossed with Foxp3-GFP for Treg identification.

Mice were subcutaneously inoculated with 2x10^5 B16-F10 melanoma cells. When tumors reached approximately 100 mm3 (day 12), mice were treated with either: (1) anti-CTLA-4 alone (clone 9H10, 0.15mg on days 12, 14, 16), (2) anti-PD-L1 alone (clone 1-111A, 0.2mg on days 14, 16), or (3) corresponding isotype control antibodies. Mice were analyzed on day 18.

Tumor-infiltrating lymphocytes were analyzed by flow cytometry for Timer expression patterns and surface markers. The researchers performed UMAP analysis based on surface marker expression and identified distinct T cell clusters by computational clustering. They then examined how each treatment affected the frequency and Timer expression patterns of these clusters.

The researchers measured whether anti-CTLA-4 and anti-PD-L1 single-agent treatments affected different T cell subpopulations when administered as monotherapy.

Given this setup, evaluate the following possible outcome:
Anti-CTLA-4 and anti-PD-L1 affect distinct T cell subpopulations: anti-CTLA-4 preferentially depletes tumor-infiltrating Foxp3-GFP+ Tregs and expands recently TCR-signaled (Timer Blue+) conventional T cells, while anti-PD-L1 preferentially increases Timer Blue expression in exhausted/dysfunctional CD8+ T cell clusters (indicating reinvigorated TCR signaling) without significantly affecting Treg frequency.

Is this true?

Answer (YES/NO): NO